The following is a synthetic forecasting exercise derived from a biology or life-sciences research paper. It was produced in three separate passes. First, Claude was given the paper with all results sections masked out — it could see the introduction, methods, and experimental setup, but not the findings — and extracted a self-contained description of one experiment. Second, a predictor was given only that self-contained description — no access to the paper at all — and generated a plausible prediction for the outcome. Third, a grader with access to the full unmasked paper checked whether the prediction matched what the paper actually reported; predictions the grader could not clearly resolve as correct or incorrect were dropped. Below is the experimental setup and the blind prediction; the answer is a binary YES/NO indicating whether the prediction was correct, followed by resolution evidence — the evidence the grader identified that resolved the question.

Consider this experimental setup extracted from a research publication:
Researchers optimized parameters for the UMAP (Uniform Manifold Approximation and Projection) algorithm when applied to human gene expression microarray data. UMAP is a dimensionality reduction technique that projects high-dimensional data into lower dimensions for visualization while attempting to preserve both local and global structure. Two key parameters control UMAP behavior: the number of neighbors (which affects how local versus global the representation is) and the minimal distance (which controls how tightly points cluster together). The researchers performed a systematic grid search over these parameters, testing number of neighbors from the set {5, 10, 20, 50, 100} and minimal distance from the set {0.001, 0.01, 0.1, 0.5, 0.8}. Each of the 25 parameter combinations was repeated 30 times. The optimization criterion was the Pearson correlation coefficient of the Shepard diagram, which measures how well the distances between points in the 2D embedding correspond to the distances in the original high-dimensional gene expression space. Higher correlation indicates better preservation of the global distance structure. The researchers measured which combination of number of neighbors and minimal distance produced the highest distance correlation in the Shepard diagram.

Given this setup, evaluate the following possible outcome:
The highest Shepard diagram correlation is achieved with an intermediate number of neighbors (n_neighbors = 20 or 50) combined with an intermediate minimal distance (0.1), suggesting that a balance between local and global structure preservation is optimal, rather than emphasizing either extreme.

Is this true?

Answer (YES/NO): NO